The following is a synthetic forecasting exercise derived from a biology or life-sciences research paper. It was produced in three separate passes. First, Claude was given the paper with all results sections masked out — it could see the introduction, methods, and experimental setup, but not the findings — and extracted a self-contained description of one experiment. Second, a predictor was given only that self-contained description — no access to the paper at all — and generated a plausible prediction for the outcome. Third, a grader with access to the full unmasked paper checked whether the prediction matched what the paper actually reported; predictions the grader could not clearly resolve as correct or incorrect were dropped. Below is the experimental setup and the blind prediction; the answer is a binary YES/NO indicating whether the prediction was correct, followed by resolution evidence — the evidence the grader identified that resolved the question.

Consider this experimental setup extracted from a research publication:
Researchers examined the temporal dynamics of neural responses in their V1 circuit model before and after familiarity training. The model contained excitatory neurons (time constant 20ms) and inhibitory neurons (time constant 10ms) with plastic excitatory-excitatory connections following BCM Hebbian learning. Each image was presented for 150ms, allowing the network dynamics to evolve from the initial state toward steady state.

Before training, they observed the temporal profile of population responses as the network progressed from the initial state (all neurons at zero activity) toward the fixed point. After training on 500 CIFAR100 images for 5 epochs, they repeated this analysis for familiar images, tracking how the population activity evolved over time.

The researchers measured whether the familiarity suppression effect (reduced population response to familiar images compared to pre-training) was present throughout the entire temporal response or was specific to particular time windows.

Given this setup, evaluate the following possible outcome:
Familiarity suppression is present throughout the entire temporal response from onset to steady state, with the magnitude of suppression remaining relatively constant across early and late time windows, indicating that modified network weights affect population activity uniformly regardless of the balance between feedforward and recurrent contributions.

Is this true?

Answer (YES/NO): NO